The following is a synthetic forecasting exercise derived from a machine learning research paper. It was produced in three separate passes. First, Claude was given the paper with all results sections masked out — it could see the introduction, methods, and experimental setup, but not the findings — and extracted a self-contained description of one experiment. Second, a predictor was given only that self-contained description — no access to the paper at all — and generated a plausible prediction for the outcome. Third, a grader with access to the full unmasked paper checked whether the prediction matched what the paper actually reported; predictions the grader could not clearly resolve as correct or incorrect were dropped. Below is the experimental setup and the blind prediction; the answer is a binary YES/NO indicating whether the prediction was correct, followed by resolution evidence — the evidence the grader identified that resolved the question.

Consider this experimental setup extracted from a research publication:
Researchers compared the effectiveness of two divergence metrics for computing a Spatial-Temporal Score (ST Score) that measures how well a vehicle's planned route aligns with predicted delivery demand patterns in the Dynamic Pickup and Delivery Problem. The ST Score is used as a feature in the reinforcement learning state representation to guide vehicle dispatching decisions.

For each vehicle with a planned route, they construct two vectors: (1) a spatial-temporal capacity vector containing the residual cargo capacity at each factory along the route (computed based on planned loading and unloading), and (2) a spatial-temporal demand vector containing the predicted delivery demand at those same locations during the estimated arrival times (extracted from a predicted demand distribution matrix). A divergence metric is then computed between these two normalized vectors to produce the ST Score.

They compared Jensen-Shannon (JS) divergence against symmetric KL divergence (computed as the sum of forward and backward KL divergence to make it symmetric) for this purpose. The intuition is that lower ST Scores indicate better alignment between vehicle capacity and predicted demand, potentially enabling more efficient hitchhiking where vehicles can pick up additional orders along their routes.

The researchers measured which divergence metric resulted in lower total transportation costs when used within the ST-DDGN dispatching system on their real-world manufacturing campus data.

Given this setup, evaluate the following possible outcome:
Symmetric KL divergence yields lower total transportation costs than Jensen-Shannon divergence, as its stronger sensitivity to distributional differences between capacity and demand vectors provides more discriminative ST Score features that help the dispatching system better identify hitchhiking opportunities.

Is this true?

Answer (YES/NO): NO